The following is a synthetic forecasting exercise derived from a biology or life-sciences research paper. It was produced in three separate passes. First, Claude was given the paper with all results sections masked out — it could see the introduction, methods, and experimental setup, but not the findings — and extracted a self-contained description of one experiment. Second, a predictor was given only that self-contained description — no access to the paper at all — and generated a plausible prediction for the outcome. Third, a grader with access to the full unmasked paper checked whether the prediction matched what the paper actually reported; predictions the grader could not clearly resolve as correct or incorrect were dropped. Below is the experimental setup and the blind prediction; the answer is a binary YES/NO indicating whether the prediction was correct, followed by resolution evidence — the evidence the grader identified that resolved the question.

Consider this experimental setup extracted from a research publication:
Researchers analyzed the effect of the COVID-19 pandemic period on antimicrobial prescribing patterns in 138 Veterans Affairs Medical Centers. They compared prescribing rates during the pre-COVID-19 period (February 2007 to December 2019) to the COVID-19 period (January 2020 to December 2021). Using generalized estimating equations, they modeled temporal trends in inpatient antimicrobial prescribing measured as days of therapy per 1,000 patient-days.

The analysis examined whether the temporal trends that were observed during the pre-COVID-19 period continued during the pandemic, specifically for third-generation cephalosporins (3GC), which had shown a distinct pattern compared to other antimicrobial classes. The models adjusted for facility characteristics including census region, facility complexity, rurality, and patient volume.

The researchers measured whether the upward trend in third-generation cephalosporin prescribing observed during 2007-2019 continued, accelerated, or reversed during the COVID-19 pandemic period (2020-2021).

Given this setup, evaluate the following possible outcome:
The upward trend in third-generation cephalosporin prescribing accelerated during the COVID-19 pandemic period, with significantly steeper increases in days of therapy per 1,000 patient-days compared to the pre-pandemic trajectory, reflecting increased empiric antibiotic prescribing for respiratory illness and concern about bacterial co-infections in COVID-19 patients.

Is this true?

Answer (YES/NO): NO